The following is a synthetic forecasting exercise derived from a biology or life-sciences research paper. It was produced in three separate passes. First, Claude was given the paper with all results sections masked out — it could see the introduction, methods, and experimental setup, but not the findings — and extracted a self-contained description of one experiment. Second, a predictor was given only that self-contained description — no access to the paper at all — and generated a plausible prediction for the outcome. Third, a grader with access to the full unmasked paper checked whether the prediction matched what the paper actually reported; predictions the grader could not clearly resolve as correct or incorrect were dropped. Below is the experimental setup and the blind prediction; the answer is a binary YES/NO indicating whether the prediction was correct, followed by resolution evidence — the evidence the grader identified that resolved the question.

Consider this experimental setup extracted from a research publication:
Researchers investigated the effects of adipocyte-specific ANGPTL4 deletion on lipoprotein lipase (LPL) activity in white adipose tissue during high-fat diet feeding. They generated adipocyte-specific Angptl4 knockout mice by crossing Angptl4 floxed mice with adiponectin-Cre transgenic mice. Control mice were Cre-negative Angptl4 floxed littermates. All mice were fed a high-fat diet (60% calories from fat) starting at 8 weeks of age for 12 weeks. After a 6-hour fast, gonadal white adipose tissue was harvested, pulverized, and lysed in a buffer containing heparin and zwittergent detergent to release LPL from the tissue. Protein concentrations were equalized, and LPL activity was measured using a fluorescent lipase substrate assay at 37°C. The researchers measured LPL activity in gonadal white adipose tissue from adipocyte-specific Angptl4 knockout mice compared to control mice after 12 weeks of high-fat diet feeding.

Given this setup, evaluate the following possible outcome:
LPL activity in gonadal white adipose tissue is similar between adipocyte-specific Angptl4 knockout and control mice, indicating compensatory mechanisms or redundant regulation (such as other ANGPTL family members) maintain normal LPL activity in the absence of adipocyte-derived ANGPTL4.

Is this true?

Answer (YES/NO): NO